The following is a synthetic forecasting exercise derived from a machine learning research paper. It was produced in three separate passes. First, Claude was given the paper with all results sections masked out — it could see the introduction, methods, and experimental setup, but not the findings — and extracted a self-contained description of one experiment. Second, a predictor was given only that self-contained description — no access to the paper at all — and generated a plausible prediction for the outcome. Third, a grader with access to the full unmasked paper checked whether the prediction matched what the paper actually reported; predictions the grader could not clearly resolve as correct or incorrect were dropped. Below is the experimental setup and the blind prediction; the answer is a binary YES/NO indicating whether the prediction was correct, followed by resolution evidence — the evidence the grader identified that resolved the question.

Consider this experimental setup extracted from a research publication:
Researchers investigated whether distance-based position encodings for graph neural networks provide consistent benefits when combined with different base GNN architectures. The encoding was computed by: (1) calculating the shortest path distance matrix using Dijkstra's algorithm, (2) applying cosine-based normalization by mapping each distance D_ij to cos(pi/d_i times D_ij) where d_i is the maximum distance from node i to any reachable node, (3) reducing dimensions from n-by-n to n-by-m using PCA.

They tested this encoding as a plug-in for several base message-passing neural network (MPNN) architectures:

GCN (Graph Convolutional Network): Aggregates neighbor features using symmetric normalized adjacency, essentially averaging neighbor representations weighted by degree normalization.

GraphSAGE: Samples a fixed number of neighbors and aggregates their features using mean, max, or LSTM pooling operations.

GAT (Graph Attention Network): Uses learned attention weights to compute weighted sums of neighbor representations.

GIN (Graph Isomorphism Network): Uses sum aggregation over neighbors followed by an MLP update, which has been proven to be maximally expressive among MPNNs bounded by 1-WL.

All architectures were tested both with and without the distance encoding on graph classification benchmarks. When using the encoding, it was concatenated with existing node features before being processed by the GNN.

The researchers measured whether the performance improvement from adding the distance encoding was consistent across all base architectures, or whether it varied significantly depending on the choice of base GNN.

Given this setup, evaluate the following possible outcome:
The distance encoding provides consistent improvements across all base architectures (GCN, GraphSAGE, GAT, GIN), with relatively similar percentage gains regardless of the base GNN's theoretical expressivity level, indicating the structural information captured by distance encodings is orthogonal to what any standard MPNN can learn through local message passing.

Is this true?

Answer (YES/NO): NO